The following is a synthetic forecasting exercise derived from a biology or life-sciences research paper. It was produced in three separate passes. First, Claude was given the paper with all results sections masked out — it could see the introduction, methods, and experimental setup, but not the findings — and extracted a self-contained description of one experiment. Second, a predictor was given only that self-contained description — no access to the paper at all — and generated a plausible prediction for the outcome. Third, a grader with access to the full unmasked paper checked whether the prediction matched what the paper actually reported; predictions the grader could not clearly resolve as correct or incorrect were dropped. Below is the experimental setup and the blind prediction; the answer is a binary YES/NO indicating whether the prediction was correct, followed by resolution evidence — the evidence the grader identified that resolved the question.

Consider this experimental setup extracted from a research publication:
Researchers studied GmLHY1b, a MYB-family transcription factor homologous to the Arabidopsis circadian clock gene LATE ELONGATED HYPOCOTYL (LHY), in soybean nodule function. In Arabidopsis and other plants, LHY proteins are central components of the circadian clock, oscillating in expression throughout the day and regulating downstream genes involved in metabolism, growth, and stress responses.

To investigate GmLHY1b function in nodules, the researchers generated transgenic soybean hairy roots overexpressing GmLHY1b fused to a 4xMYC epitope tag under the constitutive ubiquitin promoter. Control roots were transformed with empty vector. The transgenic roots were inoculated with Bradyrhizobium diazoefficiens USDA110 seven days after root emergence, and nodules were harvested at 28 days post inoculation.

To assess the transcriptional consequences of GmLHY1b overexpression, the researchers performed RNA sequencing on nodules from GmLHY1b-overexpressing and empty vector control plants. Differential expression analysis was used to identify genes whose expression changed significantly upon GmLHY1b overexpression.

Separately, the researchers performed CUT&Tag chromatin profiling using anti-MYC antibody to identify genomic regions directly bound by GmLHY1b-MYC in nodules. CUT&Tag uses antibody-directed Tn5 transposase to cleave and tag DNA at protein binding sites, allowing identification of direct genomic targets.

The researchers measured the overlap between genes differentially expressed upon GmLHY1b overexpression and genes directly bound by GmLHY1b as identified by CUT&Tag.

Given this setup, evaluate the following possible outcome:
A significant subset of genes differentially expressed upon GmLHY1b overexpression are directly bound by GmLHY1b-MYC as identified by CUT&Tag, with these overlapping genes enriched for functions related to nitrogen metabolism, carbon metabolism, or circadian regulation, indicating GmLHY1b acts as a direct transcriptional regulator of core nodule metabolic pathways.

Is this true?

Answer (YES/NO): YES